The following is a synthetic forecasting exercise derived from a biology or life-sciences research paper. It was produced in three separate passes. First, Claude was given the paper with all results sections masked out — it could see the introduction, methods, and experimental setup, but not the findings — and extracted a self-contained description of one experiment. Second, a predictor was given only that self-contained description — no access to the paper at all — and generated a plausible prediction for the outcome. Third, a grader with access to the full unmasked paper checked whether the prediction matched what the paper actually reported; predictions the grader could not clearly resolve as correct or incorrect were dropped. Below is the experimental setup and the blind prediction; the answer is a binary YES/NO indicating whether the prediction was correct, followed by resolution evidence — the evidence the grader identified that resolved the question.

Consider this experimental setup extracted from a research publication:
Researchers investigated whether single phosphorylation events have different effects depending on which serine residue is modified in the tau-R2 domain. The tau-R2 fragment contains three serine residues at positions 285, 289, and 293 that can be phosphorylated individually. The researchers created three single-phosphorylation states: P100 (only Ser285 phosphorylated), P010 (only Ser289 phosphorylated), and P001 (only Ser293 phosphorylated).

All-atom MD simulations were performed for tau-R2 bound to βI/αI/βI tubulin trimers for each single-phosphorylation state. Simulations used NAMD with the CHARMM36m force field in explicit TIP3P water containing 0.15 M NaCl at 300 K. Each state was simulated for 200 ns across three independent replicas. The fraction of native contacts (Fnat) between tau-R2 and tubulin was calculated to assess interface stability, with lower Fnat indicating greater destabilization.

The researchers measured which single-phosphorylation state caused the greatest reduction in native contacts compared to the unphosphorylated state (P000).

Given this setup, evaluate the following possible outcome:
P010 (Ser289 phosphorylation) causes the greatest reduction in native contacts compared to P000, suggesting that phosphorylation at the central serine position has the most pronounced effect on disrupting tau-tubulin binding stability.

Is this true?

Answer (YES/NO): YES